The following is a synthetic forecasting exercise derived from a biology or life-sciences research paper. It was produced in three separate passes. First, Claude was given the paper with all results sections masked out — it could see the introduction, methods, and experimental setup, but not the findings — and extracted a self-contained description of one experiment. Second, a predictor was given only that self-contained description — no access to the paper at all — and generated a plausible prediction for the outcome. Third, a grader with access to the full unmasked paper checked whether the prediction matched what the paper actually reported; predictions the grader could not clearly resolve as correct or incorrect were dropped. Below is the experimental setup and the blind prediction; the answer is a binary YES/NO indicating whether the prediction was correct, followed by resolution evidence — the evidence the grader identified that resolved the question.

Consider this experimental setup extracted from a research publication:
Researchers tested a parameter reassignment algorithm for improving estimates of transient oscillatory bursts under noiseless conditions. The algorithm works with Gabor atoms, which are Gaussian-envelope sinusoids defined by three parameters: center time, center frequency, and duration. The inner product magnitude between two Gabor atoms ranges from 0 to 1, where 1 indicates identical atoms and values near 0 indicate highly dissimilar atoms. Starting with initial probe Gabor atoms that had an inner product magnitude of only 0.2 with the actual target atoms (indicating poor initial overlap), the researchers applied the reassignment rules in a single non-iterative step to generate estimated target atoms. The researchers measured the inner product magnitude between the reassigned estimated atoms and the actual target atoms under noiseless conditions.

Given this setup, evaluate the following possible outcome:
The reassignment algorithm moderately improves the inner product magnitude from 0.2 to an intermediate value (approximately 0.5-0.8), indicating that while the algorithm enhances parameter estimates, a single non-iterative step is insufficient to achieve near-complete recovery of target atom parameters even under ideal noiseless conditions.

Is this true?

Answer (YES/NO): NO